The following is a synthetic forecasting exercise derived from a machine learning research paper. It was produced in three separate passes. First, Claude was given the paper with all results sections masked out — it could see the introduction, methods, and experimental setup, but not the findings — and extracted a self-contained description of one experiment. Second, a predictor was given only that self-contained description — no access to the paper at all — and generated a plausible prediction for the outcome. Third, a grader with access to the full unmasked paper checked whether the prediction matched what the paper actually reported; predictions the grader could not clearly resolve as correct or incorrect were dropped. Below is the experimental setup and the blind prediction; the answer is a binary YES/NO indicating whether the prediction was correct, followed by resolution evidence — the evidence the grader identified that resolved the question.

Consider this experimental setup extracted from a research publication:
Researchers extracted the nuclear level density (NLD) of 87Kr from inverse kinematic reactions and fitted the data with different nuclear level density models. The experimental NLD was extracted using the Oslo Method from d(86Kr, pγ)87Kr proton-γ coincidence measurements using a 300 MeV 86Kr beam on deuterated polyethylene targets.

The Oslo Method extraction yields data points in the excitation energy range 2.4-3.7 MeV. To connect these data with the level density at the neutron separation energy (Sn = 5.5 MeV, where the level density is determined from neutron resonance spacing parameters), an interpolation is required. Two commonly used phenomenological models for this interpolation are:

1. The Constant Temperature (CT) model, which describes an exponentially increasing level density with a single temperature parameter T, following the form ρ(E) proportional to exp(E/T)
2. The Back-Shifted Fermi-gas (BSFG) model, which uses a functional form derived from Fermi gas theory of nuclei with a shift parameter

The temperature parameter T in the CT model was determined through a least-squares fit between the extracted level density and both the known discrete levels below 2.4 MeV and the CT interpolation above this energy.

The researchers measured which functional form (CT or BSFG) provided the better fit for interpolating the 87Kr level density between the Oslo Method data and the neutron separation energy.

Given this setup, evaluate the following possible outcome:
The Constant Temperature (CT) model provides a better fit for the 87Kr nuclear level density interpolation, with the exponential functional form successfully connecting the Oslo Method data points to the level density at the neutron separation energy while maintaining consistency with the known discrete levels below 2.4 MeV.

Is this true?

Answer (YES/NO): YES